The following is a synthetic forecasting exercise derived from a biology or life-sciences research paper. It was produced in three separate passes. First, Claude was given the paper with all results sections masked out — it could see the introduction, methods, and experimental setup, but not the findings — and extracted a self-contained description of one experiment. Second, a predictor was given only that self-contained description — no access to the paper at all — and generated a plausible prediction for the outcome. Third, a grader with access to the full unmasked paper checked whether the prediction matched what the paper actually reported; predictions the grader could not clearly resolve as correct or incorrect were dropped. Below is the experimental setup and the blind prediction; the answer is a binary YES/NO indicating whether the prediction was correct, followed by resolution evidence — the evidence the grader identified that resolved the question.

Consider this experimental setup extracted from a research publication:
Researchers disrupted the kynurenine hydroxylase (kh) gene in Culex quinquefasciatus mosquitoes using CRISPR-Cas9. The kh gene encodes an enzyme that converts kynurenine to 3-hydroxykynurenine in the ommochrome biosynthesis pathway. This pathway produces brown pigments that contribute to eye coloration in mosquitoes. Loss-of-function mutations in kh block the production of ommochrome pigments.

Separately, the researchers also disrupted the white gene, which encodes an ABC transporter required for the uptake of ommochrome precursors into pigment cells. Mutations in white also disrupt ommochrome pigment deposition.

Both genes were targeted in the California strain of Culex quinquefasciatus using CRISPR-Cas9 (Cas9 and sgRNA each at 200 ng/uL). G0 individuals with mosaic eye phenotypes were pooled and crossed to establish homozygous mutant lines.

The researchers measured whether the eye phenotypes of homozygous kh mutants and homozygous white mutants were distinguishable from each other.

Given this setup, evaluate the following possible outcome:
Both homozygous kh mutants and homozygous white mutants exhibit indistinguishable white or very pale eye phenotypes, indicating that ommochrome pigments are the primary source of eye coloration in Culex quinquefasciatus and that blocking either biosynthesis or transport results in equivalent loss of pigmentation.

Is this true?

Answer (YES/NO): YES